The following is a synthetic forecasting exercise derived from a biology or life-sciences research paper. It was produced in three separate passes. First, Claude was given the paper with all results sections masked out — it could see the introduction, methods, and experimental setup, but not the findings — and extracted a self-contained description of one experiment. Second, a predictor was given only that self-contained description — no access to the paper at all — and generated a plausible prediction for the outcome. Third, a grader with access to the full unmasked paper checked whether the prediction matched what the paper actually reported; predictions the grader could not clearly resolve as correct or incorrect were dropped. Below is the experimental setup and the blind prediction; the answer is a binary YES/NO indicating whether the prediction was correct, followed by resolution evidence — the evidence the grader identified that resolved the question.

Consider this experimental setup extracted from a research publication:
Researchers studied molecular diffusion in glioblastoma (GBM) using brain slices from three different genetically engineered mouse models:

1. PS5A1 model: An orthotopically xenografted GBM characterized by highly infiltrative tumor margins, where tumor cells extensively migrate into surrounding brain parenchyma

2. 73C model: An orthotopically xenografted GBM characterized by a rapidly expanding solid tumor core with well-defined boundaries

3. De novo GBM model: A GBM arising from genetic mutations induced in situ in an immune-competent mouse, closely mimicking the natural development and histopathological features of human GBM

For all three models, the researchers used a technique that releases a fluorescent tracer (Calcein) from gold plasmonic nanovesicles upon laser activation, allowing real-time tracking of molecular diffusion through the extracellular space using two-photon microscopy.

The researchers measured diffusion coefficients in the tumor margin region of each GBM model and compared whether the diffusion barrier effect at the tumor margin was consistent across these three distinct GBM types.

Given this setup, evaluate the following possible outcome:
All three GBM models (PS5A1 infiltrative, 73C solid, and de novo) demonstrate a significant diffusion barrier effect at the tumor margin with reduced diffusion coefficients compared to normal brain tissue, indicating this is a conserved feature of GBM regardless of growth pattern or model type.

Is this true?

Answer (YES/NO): YES